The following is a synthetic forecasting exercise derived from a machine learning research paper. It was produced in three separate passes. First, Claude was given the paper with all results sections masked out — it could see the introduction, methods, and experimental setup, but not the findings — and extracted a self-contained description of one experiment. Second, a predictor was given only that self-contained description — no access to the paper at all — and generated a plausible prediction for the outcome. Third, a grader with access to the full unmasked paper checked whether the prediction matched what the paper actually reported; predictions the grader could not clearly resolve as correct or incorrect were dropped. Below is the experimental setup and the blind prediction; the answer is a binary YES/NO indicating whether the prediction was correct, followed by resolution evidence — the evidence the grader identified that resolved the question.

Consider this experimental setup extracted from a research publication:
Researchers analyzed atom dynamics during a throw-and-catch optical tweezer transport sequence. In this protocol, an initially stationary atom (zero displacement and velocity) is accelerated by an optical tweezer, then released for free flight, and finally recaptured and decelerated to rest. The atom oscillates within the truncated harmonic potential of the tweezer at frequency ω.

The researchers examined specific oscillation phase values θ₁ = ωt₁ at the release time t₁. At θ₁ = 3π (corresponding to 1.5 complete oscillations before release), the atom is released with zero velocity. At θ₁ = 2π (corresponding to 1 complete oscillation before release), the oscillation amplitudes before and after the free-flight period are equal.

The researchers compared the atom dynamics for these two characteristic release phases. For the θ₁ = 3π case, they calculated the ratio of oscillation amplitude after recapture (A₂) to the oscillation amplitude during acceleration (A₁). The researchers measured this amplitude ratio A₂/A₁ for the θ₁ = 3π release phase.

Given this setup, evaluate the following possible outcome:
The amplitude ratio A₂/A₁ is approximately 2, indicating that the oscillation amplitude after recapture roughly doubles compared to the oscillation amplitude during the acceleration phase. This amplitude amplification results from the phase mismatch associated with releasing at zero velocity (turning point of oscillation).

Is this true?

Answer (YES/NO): NO